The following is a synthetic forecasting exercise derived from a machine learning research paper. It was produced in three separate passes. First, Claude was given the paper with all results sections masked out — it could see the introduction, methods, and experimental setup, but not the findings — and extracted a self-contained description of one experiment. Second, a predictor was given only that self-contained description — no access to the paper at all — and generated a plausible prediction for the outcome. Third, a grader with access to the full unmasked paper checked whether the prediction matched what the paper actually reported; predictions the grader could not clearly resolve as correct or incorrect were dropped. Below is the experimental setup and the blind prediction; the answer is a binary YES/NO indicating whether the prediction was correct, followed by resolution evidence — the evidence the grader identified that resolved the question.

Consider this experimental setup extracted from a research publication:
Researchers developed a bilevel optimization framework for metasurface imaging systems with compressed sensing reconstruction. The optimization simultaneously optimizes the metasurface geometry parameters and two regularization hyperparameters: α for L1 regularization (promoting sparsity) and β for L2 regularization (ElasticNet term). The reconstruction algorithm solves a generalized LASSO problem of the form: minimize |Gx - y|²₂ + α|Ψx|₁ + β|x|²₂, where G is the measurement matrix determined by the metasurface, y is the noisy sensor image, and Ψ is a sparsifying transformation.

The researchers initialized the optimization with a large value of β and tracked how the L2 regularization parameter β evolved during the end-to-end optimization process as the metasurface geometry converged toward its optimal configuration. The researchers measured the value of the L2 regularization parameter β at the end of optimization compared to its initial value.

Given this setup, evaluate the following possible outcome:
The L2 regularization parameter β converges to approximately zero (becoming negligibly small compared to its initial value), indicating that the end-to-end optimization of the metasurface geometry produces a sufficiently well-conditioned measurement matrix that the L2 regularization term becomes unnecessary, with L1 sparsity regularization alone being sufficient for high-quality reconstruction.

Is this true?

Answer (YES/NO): YES